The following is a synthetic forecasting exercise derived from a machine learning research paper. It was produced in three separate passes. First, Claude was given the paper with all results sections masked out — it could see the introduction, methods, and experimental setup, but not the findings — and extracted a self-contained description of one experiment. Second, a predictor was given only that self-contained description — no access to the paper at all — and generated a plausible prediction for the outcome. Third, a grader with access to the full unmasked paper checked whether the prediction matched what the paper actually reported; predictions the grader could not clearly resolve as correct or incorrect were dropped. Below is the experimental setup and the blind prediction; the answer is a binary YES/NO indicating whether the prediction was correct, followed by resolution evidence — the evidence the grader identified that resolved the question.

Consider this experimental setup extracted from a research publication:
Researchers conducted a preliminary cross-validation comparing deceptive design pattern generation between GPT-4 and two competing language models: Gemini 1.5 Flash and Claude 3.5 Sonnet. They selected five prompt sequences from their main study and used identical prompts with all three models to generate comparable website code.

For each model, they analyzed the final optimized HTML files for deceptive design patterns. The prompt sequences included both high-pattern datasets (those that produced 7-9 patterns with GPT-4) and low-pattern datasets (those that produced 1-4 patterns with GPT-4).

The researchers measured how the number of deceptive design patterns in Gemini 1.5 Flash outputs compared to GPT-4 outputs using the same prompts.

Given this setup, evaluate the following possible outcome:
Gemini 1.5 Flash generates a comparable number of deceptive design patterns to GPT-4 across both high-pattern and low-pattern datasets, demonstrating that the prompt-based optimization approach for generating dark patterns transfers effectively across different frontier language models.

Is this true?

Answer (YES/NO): NO